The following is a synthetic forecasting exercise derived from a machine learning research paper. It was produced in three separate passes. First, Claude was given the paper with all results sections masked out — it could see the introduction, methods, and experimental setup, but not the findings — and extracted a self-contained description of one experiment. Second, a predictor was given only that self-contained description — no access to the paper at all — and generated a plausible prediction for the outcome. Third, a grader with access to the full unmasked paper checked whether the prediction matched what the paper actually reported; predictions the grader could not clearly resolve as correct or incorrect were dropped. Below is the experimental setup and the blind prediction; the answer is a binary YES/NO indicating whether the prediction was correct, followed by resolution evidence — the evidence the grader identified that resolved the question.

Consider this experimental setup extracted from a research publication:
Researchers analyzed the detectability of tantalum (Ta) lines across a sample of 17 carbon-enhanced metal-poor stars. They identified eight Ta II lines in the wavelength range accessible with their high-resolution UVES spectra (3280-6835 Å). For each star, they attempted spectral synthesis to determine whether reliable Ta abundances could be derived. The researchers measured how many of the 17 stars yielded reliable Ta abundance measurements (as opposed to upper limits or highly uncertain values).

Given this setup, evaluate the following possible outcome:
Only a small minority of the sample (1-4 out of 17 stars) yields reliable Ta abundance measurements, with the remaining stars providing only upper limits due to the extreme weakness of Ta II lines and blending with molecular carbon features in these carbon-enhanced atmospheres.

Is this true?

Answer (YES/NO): NO